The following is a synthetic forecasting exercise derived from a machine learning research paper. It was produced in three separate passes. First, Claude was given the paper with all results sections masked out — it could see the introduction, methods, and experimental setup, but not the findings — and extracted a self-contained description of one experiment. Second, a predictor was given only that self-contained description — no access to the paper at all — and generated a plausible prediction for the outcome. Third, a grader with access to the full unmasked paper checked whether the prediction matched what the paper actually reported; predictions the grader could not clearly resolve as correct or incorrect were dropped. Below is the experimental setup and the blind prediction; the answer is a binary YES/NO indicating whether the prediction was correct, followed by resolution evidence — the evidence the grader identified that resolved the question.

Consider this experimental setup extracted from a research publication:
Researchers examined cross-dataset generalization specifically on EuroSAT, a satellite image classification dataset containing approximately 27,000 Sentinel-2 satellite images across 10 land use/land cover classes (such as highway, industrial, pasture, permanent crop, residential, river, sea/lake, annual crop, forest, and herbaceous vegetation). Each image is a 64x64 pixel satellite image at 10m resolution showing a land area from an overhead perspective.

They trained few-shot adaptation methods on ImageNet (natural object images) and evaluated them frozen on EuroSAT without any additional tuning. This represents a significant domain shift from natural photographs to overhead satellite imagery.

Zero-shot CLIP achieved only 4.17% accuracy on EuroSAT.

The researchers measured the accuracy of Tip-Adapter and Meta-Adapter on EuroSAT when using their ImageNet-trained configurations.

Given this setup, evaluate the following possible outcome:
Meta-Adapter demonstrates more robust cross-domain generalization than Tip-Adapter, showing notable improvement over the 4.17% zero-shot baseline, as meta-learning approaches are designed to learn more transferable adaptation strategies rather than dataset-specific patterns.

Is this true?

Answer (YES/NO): YES